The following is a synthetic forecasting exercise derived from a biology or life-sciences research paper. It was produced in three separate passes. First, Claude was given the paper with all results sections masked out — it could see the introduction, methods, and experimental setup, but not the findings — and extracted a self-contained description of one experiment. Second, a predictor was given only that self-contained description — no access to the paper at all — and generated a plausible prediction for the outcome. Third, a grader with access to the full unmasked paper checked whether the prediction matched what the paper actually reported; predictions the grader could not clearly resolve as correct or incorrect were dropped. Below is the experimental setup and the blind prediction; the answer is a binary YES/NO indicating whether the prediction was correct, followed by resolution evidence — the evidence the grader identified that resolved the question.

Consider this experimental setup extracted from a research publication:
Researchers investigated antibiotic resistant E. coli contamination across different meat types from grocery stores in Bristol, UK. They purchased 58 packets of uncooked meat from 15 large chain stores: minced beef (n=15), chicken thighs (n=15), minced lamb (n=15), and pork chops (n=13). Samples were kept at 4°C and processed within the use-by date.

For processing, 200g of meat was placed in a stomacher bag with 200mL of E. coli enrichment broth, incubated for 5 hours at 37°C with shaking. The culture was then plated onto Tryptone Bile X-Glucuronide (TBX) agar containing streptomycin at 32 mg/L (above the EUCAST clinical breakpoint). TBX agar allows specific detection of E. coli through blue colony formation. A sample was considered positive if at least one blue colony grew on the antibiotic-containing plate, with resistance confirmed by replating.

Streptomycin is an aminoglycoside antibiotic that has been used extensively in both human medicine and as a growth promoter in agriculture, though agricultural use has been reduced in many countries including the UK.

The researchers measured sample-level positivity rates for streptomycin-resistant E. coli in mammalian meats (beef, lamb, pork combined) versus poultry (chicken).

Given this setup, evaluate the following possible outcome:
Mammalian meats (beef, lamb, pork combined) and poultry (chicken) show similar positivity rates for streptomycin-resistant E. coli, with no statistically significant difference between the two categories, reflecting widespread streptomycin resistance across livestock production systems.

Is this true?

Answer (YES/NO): NO